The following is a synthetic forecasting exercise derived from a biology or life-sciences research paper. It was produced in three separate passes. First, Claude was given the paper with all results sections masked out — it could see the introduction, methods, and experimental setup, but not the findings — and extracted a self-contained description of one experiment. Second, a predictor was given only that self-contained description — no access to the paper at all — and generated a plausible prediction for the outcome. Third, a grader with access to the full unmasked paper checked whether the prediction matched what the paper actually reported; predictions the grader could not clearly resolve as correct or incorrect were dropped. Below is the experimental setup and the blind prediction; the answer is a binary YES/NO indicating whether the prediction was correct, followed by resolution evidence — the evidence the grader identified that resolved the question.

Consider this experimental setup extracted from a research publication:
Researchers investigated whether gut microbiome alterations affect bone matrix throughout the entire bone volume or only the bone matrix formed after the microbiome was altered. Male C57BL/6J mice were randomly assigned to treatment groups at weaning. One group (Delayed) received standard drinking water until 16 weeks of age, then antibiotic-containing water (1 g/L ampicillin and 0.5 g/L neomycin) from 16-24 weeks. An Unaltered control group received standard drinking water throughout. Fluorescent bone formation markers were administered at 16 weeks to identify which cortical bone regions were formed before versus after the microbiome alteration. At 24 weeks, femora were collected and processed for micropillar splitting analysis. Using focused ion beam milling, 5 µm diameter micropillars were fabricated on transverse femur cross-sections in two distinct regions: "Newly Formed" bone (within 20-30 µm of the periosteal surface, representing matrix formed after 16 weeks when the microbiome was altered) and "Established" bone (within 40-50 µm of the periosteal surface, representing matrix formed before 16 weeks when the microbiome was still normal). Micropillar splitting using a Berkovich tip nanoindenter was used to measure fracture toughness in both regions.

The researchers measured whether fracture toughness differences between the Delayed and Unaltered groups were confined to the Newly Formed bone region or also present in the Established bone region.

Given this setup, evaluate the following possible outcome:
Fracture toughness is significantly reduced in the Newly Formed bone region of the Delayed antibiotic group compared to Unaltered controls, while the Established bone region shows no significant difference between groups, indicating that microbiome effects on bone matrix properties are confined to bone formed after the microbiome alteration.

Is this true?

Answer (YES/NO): NO